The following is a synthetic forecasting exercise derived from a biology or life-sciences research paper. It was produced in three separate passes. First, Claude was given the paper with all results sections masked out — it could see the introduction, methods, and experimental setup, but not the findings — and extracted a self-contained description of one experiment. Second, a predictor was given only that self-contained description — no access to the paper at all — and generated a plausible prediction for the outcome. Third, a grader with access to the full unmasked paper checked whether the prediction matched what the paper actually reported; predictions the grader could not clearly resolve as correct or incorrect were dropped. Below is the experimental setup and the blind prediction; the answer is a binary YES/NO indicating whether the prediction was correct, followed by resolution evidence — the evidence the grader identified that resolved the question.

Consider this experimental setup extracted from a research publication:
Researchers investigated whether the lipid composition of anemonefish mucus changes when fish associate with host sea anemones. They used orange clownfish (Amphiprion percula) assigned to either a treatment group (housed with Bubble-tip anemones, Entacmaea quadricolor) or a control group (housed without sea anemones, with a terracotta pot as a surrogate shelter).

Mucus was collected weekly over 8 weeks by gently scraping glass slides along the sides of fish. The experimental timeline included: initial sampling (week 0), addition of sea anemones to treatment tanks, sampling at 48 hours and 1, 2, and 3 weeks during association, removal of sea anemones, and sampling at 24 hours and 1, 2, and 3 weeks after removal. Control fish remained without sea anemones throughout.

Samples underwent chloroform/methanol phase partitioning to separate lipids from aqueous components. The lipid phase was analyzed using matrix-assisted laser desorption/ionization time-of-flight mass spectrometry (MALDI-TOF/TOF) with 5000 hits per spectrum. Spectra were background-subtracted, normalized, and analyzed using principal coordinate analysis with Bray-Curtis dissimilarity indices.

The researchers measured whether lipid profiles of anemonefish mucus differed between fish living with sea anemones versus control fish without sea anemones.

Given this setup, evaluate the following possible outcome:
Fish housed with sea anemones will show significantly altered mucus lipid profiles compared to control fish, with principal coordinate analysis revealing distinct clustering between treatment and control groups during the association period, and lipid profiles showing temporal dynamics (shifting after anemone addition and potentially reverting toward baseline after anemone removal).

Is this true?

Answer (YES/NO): NO